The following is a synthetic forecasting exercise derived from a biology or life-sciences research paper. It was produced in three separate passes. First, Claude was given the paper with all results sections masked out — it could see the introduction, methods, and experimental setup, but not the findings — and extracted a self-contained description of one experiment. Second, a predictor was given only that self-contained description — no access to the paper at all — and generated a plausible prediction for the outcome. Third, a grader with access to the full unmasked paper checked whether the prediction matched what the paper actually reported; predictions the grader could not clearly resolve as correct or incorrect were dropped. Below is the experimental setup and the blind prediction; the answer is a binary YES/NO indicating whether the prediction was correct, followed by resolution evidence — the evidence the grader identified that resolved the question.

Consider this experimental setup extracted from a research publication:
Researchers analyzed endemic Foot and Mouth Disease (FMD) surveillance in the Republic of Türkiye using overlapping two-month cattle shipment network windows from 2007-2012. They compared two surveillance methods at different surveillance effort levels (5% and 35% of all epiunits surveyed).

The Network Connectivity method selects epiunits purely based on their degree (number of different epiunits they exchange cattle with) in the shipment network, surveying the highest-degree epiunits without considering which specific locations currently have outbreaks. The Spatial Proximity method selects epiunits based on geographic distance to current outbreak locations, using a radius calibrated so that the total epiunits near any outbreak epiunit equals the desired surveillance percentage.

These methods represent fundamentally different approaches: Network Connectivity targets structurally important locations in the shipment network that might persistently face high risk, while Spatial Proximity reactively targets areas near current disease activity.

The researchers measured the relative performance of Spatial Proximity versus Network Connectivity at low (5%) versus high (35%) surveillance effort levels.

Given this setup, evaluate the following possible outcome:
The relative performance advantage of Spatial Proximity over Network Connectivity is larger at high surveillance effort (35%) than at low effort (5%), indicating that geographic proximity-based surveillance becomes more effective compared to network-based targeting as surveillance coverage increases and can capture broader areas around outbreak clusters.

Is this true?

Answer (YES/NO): NO